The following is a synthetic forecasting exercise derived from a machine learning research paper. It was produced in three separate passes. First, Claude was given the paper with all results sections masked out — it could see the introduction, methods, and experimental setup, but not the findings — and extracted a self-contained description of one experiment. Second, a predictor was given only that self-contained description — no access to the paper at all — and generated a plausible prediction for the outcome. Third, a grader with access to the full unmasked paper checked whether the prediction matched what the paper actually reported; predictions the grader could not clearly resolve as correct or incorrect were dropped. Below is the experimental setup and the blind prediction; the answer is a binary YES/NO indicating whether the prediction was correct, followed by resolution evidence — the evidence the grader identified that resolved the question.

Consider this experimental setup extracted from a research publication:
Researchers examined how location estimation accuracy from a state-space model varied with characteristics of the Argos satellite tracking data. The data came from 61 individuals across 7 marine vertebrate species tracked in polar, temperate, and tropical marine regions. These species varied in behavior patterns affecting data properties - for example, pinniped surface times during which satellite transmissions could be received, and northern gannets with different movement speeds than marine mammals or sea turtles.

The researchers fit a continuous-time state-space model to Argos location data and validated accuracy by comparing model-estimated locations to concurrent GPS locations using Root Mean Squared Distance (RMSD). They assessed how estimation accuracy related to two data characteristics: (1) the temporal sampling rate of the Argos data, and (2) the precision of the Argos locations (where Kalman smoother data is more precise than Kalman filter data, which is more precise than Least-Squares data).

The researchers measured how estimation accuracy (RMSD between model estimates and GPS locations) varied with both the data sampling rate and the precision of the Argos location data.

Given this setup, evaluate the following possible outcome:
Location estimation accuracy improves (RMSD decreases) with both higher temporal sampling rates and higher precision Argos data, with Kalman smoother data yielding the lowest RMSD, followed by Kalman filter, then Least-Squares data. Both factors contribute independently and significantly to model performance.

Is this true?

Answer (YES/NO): NO